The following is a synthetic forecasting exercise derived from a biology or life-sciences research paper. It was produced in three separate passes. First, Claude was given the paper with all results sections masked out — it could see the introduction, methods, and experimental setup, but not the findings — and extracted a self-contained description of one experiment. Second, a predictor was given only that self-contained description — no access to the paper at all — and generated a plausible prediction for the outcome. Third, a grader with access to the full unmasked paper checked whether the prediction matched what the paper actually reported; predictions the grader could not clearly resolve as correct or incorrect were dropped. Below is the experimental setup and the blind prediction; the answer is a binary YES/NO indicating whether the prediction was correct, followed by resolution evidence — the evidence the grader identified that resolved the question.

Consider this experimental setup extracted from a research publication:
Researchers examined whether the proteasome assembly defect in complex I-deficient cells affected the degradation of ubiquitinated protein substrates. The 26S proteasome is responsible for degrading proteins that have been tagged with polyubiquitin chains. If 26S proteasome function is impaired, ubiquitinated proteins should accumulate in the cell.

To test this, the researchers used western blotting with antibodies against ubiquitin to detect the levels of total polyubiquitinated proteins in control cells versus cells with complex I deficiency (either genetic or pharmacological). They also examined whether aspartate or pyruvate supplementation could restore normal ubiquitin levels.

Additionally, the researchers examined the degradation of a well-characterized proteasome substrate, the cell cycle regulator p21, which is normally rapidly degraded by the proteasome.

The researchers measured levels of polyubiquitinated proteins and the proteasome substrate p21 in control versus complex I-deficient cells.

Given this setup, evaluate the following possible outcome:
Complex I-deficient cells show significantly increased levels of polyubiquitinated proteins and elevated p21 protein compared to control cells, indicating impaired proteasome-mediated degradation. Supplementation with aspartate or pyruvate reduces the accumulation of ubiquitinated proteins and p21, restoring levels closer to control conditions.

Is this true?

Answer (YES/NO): NO